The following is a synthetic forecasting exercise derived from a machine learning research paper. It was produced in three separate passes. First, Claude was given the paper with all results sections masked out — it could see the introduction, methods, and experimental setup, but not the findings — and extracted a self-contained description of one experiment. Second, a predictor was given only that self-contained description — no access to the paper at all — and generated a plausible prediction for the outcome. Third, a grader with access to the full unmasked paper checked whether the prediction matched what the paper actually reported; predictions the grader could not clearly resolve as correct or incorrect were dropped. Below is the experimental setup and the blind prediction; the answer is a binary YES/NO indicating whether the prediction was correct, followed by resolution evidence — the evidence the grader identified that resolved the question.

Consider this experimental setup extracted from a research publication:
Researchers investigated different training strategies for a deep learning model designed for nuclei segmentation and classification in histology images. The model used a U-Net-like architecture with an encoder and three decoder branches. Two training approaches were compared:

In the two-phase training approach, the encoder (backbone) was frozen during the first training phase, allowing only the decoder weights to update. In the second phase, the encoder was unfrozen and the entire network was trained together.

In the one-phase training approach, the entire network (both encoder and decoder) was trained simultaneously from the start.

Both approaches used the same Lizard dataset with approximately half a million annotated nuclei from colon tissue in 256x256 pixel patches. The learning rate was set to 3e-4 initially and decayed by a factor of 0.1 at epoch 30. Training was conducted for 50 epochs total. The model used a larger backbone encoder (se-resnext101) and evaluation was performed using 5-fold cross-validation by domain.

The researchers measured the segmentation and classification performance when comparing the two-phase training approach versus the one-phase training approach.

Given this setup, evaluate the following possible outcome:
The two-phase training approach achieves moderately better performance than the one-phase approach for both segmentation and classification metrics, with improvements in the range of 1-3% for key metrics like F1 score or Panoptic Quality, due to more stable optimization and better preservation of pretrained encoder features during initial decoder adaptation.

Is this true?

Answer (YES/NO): NO